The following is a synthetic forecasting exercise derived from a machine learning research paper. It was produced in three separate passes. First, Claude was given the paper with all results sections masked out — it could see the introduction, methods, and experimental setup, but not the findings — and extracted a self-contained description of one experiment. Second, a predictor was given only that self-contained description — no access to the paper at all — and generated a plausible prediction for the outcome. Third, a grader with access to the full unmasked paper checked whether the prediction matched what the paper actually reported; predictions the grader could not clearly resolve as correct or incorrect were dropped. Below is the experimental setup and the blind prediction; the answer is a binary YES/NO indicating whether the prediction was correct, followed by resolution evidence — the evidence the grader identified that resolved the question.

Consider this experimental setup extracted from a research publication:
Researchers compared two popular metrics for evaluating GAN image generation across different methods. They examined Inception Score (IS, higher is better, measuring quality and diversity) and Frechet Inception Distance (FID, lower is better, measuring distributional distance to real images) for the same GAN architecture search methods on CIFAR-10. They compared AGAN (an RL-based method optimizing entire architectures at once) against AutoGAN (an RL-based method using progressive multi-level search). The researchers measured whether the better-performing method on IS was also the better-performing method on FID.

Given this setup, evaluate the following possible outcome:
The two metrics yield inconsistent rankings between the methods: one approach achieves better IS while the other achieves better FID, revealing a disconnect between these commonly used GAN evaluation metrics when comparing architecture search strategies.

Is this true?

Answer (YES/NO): NO